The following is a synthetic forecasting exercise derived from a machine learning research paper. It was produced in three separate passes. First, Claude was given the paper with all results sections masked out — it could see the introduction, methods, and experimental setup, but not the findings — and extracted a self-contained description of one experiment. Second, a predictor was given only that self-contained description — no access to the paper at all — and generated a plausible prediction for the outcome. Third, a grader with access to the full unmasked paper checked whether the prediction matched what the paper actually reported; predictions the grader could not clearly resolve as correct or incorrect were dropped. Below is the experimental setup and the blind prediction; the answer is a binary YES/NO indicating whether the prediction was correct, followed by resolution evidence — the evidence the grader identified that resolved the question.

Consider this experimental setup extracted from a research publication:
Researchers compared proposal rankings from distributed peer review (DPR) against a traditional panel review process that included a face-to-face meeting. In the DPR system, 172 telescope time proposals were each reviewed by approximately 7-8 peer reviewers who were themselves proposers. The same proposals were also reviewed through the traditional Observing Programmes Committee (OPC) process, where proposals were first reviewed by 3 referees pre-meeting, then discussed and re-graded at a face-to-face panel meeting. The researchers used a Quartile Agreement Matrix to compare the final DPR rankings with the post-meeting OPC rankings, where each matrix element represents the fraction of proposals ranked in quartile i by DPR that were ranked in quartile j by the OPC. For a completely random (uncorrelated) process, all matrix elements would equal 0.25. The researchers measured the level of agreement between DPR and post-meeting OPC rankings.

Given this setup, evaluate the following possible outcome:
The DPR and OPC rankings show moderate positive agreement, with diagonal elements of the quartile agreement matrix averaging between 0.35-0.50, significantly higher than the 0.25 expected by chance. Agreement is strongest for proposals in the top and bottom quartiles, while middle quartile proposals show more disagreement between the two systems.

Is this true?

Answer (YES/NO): NO